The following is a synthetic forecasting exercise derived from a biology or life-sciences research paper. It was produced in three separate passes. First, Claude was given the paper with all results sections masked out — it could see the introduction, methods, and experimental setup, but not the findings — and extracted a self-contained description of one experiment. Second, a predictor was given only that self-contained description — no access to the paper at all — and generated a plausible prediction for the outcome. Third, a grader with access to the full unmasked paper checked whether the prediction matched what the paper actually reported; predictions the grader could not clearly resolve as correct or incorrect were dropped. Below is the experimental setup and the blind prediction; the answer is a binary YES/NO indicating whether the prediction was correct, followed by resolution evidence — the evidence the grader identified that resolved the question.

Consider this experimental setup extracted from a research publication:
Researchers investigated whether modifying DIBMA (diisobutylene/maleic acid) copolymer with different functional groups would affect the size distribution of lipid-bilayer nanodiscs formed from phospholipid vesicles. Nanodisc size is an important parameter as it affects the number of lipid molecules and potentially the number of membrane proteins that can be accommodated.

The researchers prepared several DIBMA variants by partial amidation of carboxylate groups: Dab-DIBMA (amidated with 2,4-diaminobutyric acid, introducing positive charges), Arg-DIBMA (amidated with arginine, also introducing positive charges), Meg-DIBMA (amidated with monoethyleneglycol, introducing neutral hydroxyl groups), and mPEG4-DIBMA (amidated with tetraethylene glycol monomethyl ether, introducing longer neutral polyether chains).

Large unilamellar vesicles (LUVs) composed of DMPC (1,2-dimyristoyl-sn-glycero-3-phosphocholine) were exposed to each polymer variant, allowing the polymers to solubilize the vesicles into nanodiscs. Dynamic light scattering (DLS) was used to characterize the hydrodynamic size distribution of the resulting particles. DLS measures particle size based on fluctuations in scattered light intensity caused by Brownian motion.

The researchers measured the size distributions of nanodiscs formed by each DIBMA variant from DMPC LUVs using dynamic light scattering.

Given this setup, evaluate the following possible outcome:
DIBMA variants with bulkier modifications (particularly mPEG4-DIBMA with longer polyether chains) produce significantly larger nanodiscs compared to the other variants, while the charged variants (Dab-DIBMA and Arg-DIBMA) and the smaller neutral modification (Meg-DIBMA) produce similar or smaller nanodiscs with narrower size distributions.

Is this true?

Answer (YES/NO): NO